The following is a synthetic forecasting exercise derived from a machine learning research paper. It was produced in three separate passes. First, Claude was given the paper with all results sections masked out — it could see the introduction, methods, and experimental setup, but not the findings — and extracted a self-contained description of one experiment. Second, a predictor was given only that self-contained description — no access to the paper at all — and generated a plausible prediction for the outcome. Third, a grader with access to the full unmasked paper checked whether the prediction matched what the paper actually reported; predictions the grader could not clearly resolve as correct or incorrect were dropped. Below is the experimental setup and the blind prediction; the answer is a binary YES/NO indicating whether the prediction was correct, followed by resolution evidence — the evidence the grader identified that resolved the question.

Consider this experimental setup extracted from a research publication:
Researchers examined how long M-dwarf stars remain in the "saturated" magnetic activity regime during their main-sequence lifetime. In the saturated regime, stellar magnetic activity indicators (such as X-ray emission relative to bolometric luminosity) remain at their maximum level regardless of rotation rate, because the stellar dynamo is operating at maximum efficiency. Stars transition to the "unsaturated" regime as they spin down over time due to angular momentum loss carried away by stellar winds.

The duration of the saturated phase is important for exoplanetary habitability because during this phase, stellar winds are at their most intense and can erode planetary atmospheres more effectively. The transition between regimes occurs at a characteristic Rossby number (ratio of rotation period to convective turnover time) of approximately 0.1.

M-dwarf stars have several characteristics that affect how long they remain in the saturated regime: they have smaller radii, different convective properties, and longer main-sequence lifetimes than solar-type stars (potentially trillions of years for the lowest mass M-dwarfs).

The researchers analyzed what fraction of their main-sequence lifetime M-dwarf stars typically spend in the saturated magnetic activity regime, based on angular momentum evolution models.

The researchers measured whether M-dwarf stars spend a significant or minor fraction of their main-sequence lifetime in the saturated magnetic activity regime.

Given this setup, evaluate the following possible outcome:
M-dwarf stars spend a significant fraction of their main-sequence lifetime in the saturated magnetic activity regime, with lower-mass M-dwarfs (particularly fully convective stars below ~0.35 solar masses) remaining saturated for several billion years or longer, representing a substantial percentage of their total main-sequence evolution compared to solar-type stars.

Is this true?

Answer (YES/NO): YES